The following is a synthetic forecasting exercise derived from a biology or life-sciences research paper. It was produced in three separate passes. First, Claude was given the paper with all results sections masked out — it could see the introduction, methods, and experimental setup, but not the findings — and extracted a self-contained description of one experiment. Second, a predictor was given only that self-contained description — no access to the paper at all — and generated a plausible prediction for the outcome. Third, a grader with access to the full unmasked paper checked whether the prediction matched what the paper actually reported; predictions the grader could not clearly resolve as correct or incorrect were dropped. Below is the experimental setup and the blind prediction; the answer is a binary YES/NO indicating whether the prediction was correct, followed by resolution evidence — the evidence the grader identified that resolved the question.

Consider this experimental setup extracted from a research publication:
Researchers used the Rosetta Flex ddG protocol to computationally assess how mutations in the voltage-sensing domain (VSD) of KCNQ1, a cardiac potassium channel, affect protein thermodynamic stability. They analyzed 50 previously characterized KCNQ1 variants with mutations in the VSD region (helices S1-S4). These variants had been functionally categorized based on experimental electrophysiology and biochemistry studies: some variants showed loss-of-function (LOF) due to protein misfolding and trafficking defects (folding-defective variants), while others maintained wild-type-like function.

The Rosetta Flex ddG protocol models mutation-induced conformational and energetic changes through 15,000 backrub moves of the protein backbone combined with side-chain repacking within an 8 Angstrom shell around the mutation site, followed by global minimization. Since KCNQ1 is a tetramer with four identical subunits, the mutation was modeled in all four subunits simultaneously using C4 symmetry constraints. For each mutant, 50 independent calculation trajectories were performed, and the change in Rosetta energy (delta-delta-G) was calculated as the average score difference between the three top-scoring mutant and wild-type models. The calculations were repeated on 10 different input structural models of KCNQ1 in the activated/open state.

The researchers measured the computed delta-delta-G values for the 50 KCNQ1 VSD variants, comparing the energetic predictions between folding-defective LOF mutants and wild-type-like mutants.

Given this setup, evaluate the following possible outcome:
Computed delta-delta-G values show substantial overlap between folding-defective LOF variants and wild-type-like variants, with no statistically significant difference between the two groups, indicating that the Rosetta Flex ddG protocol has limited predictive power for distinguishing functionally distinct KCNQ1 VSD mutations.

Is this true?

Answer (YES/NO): NO